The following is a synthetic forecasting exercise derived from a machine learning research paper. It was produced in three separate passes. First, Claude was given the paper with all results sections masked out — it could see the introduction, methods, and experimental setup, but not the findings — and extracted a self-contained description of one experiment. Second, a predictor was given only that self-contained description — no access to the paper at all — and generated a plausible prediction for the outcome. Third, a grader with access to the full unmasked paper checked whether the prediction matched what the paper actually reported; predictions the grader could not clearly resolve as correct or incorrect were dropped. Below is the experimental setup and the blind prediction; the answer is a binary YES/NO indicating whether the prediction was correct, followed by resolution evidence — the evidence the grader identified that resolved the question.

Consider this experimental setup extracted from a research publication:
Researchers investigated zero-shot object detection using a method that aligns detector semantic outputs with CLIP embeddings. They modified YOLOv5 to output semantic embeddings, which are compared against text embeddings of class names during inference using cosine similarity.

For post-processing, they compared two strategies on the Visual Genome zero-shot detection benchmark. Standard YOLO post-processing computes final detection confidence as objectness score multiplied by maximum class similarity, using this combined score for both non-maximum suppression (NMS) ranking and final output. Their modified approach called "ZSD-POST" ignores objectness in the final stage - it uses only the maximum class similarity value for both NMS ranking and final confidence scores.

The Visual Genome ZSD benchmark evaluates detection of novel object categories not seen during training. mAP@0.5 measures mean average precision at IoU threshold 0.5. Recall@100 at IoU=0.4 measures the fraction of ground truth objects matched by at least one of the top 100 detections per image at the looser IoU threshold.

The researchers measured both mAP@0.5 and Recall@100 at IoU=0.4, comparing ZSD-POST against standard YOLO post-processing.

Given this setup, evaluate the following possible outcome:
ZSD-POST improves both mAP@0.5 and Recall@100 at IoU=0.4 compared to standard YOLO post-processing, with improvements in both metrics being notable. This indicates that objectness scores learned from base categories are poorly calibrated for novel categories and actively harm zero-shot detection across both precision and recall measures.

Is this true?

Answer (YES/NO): YES